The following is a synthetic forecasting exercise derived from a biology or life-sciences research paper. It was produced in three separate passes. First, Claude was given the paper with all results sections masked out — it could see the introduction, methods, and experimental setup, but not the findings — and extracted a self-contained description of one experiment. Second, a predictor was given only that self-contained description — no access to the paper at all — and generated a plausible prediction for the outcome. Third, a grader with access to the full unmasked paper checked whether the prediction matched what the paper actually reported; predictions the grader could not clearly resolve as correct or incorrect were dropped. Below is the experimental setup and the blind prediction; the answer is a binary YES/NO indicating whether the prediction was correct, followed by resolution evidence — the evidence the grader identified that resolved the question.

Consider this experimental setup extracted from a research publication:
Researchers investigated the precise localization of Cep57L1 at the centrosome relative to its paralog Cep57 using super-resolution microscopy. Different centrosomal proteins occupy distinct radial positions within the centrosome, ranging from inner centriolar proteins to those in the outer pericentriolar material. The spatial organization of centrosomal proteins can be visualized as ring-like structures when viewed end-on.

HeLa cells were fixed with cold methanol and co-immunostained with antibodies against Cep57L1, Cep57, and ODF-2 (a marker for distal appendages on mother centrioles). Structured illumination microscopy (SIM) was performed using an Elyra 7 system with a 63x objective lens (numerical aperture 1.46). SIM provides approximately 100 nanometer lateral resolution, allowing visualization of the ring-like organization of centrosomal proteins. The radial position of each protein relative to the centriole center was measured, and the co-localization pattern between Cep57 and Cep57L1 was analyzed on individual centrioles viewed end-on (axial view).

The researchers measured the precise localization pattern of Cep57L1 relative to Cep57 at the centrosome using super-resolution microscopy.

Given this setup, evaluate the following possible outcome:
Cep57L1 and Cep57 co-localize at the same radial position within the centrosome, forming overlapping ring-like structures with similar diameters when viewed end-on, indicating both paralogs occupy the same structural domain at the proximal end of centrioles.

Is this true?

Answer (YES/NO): NO